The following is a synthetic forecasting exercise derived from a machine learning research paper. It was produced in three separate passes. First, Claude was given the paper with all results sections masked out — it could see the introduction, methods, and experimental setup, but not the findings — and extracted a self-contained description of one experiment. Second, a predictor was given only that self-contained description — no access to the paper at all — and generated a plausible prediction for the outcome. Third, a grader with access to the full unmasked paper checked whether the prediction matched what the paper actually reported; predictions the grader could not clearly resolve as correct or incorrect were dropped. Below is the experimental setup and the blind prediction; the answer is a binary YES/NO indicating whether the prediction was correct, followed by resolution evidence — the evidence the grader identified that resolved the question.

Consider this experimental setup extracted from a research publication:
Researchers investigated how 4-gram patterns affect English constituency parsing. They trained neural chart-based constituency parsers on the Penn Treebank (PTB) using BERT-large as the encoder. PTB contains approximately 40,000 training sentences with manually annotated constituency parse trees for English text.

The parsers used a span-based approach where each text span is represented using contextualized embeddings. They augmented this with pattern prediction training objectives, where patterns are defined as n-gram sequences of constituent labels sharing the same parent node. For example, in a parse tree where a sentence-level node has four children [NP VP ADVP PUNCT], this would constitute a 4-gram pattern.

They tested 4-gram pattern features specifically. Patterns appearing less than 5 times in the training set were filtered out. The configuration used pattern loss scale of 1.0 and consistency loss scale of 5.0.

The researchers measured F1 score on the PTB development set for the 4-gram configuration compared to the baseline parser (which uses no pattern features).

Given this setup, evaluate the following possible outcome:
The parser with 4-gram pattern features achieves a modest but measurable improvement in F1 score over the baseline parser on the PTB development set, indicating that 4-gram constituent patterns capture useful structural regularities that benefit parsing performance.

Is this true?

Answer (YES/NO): YES